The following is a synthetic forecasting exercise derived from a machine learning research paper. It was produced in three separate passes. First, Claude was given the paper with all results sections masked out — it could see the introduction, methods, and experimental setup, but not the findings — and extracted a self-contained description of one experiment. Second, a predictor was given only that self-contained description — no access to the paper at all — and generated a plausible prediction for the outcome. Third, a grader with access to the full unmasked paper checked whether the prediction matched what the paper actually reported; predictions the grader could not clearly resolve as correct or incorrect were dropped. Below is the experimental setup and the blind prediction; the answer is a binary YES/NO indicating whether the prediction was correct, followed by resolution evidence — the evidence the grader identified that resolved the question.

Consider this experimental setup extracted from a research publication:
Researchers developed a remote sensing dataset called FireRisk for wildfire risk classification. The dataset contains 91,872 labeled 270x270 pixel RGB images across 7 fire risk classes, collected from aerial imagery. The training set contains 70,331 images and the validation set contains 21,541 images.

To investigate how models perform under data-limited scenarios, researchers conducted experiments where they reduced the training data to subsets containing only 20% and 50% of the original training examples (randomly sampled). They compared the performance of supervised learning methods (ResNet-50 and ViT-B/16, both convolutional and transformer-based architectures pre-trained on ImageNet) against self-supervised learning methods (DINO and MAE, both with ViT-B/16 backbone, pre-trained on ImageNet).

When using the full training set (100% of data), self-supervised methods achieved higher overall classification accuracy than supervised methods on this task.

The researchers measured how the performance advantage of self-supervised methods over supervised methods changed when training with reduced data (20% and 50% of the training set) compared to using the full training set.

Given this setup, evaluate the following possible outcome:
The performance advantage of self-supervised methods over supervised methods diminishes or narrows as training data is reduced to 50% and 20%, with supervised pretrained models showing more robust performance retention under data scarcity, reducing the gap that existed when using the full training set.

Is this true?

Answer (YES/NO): YES